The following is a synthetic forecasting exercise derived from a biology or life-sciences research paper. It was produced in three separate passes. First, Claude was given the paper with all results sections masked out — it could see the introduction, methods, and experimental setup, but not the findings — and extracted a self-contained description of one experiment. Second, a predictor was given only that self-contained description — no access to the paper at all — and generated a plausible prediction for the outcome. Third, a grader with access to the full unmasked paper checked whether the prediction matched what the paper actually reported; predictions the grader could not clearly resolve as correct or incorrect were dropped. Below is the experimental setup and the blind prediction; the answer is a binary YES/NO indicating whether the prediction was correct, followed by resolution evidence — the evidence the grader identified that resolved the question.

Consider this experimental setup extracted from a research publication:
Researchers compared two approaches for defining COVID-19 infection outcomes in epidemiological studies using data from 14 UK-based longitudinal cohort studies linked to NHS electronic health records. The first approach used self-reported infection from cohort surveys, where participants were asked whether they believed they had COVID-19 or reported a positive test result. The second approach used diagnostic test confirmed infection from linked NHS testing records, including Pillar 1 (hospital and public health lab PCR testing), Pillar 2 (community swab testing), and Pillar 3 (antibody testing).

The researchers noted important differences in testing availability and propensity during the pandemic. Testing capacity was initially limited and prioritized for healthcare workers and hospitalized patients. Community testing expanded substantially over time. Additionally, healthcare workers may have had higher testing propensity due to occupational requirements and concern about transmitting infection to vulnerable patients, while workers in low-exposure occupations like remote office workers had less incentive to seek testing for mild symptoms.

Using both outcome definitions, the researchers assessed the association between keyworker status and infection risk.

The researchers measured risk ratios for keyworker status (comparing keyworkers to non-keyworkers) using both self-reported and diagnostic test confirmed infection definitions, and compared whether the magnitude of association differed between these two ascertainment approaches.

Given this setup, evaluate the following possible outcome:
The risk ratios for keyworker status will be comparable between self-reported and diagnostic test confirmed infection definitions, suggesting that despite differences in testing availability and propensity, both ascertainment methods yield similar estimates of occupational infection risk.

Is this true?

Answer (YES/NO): NO